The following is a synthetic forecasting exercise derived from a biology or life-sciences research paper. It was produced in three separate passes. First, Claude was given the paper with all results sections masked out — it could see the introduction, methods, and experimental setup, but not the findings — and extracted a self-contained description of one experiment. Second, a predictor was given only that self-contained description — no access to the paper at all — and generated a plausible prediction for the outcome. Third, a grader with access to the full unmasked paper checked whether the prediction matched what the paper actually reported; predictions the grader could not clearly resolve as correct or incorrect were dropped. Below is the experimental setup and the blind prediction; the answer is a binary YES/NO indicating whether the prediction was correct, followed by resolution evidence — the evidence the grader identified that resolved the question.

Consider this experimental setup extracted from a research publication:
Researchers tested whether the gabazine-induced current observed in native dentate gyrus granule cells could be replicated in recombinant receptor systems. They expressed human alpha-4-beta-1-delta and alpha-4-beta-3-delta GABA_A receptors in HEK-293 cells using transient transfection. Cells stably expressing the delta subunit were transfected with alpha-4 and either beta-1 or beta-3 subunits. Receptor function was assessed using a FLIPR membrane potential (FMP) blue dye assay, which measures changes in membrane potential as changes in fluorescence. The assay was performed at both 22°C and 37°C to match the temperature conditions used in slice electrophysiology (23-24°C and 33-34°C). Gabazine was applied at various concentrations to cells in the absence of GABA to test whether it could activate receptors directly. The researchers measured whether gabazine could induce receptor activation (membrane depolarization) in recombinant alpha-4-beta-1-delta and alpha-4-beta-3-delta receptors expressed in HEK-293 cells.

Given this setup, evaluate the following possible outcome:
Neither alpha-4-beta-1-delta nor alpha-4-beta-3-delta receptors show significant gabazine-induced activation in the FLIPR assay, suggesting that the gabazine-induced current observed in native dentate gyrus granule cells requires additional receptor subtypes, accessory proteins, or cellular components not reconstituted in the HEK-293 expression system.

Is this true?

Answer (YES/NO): YES